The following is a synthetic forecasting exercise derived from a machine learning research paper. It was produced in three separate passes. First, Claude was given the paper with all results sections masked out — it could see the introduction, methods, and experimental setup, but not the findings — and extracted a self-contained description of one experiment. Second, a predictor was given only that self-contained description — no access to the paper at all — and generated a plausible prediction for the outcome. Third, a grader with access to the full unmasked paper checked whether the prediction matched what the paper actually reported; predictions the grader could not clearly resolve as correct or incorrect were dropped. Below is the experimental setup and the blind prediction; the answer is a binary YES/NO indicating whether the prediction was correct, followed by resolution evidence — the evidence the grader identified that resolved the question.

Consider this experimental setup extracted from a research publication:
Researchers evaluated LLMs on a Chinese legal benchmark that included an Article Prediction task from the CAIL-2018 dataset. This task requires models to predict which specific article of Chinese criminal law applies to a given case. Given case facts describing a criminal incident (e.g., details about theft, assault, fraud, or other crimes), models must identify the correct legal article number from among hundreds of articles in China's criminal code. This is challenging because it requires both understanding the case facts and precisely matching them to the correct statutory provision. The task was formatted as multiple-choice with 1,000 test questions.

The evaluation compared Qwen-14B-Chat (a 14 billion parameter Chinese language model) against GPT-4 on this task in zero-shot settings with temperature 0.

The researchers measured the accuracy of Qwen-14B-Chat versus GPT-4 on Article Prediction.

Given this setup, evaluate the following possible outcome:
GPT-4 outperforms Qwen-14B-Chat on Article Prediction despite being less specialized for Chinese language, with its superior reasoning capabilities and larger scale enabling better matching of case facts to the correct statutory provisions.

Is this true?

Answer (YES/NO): NO